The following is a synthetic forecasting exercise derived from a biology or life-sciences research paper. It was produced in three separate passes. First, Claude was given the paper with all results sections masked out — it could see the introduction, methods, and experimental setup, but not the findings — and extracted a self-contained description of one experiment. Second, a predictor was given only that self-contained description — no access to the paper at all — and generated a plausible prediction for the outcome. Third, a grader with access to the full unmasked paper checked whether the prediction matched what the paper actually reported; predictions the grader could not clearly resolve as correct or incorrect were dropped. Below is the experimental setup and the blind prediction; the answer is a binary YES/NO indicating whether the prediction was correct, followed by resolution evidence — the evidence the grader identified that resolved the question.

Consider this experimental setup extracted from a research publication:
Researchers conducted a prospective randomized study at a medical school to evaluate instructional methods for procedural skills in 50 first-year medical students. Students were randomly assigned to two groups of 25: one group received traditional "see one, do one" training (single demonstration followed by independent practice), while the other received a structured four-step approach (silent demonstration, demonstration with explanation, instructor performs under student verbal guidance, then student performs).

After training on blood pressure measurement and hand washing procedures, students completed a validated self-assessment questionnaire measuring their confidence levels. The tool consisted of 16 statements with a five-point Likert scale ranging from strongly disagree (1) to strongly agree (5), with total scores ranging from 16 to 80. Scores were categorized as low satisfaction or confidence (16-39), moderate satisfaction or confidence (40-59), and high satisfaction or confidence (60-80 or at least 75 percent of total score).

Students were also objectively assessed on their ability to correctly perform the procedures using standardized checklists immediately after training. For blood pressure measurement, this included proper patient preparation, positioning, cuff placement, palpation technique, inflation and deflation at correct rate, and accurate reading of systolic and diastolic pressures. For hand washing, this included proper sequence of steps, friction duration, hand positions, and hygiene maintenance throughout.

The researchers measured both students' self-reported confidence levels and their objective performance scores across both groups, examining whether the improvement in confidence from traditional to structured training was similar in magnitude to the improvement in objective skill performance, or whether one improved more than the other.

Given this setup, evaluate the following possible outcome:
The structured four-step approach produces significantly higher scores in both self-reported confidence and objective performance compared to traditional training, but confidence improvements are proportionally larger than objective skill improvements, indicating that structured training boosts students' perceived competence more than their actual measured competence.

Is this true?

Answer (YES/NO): YES